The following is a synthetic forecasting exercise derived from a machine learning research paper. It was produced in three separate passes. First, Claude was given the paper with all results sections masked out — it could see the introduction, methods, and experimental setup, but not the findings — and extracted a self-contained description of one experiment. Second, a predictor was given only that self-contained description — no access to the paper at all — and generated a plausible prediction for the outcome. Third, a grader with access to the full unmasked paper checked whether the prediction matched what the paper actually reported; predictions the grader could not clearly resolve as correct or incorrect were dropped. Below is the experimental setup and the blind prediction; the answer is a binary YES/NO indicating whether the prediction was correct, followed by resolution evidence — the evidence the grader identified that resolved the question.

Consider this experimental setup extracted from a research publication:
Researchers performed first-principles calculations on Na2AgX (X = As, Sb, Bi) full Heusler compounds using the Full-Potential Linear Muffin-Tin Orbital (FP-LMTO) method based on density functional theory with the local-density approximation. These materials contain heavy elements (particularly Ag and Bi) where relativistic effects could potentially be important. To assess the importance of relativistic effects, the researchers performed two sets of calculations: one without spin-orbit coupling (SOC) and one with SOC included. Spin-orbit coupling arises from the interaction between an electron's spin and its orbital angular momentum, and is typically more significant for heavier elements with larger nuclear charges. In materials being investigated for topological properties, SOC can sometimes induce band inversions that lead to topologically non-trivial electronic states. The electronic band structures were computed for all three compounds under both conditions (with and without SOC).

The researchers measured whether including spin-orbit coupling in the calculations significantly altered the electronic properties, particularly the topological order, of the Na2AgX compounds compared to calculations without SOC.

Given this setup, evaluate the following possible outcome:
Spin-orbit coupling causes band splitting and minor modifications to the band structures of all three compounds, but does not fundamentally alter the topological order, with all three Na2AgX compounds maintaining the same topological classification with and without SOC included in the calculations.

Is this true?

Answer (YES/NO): YES